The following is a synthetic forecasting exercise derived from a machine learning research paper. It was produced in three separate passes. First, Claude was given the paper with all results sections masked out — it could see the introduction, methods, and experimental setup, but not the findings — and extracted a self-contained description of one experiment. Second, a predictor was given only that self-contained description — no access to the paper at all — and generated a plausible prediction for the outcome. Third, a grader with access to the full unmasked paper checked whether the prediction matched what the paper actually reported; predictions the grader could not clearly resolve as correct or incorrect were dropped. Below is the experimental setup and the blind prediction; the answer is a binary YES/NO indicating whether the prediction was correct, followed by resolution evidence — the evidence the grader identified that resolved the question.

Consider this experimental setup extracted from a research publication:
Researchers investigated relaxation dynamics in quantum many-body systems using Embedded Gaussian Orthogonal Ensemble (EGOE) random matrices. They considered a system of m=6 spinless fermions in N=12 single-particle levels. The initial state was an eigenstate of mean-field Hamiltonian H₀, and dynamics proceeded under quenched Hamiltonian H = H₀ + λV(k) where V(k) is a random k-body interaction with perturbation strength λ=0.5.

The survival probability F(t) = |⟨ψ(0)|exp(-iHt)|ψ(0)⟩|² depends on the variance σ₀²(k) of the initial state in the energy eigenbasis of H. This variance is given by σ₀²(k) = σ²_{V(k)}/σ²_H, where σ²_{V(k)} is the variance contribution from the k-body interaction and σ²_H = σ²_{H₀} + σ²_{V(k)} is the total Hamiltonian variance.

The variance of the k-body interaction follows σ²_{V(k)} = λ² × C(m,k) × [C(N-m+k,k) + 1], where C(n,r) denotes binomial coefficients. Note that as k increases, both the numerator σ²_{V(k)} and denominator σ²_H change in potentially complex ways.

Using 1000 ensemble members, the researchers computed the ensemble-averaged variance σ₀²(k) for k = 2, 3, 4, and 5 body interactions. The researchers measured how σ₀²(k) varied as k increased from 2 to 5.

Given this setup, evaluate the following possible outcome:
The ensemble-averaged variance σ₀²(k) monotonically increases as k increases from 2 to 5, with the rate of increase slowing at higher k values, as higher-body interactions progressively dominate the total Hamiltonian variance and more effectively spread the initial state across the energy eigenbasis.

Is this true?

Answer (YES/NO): NO